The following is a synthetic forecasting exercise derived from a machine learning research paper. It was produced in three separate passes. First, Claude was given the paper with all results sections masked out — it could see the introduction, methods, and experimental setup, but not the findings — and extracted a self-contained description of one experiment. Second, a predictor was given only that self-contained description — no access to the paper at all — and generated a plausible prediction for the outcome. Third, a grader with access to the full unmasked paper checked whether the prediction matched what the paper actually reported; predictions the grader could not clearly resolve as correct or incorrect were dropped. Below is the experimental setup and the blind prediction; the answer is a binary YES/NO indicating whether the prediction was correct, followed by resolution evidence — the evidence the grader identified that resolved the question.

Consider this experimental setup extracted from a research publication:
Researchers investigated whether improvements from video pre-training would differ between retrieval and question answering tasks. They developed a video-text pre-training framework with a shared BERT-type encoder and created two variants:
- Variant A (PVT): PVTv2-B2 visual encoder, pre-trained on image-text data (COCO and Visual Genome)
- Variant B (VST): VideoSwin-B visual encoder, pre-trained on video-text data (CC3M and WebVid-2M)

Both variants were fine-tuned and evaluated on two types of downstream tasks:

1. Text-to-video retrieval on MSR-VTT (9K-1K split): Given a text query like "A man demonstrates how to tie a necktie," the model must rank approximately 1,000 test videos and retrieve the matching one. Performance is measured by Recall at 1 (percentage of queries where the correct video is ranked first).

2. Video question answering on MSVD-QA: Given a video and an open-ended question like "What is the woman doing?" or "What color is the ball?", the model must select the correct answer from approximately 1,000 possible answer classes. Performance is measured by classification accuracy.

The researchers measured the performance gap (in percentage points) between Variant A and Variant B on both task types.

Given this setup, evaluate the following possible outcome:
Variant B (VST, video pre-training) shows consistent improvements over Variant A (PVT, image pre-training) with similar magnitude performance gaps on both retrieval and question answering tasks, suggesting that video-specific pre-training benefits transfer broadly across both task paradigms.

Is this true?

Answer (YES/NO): NO